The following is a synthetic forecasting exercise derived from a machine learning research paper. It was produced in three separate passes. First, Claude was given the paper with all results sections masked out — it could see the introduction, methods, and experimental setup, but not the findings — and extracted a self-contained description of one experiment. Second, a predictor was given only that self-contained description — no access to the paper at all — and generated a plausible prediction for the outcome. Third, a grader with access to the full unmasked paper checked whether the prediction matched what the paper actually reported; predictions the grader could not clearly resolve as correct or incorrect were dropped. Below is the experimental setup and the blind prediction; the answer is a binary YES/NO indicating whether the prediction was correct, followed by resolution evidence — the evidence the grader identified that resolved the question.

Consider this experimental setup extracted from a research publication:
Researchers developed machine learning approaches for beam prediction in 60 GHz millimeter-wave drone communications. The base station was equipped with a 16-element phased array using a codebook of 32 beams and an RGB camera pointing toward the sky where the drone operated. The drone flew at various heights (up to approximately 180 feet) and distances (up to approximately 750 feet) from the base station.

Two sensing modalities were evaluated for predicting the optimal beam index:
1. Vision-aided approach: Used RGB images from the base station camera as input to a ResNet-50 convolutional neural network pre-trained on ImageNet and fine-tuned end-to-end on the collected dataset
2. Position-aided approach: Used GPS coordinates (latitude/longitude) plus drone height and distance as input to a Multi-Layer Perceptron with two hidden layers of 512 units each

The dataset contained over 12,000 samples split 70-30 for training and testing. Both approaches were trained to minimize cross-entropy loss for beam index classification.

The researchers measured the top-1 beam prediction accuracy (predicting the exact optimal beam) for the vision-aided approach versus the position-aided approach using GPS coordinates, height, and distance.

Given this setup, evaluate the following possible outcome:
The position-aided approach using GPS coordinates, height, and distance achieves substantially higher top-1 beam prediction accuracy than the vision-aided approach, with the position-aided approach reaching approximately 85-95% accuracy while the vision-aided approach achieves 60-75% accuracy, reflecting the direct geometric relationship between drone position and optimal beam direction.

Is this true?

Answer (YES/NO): NO